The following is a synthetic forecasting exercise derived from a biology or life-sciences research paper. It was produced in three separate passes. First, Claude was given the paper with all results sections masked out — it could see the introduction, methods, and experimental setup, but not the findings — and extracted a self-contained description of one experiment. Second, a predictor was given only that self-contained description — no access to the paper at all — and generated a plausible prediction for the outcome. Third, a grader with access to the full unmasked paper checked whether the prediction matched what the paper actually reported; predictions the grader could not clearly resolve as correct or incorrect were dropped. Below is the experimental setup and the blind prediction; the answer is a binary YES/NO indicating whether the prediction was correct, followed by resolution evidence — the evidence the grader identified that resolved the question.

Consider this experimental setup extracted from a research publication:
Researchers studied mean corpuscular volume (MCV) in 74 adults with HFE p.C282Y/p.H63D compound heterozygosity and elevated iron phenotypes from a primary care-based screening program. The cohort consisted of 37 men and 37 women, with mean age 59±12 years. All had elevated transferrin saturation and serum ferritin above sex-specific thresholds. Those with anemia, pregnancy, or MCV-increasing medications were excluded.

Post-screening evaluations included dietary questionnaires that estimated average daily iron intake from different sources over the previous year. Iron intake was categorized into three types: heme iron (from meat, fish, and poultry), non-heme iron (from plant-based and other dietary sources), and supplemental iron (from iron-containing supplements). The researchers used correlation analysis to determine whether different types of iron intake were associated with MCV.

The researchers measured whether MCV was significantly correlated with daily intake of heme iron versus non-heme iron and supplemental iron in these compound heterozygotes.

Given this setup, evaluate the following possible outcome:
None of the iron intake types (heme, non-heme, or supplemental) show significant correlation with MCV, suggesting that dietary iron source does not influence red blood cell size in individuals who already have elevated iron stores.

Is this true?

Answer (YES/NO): NO